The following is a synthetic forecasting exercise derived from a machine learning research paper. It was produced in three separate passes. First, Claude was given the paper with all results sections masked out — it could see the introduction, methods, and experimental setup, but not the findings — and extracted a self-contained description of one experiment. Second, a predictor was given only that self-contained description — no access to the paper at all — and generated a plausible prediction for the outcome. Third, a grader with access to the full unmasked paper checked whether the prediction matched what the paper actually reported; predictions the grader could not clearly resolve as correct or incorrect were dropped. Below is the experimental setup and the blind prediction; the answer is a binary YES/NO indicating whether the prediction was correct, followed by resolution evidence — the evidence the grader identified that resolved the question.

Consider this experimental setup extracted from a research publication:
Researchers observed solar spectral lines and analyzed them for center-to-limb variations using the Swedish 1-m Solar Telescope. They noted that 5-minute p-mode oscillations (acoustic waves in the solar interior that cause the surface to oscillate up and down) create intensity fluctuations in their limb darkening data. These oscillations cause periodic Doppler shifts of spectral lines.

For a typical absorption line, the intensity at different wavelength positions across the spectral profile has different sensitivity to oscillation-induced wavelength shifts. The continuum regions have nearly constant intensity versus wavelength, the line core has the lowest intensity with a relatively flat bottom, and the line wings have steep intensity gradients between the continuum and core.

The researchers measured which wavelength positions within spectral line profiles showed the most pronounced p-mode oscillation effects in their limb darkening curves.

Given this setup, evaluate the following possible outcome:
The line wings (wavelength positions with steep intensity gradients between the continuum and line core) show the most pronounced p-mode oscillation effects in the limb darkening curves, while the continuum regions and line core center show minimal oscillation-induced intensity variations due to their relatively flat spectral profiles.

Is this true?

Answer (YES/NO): YES